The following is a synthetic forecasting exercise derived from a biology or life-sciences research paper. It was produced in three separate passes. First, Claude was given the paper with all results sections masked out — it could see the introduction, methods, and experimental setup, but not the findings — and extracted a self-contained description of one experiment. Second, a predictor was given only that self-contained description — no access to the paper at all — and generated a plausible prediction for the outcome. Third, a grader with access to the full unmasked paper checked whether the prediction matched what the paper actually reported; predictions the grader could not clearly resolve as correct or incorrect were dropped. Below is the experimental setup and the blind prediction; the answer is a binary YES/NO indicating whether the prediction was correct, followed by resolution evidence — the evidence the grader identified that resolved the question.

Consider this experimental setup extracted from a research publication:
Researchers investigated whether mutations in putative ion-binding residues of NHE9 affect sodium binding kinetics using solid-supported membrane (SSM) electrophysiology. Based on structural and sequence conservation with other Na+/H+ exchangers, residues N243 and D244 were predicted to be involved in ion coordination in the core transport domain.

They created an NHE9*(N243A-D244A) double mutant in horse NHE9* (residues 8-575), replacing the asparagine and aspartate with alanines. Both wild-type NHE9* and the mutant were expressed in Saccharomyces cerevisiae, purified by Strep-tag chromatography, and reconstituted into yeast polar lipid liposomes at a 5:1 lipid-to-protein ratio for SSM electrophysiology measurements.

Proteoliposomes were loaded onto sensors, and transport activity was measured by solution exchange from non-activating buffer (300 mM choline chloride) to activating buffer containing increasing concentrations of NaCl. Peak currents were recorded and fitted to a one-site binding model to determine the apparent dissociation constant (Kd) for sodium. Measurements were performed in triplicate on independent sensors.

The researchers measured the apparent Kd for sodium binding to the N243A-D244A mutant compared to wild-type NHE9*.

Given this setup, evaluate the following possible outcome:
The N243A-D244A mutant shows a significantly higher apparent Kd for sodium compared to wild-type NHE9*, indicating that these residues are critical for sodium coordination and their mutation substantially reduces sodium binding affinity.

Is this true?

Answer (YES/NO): NO